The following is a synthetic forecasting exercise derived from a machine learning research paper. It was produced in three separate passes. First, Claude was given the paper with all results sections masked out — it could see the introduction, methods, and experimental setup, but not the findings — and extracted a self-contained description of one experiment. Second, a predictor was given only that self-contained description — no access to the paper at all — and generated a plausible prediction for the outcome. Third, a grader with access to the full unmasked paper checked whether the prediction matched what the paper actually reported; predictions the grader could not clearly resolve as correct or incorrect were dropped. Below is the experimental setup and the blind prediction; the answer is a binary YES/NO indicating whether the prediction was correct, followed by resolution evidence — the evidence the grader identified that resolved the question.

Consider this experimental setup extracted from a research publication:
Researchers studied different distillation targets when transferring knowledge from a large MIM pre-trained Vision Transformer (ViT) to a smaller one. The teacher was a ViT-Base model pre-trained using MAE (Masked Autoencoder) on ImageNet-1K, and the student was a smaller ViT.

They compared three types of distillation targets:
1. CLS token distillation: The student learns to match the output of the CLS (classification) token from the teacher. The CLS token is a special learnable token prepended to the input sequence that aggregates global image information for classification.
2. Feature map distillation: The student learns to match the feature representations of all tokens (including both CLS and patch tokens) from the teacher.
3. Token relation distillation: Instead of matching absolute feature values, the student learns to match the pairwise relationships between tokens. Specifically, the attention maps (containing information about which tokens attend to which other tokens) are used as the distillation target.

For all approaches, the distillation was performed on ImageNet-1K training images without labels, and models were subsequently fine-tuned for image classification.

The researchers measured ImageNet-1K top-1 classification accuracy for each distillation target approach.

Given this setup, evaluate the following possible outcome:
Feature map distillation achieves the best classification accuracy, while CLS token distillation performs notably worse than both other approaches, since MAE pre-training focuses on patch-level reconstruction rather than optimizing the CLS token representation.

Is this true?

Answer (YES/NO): NO